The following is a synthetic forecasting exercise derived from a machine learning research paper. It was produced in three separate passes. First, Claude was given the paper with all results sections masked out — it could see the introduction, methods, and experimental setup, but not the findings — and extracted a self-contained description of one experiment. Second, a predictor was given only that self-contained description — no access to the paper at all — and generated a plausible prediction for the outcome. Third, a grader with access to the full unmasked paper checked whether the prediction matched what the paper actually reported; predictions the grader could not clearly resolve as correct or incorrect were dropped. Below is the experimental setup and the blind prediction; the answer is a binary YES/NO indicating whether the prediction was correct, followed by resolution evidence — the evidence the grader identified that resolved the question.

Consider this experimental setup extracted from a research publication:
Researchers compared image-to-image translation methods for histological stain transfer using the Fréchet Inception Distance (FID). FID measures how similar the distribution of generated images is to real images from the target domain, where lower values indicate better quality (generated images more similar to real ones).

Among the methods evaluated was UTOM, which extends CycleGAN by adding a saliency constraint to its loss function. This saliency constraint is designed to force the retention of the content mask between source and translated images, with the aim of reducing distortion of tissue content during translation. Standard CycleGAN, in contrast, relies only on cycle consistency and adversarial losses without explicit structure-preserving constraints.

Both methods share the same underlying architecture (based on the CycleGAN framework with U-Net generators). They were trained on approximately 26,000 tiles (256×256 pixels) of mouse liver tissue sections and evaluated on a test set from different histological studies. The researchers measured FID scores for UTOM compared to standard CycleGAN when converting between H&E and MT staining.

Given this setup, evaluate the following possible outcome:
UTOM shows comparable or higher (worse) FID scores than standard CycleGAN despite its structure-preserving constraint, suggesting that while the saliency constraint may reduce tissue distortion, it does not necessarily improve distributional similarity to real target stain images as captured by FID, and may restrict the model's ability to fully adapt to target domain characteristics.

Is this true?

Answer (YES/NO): YES